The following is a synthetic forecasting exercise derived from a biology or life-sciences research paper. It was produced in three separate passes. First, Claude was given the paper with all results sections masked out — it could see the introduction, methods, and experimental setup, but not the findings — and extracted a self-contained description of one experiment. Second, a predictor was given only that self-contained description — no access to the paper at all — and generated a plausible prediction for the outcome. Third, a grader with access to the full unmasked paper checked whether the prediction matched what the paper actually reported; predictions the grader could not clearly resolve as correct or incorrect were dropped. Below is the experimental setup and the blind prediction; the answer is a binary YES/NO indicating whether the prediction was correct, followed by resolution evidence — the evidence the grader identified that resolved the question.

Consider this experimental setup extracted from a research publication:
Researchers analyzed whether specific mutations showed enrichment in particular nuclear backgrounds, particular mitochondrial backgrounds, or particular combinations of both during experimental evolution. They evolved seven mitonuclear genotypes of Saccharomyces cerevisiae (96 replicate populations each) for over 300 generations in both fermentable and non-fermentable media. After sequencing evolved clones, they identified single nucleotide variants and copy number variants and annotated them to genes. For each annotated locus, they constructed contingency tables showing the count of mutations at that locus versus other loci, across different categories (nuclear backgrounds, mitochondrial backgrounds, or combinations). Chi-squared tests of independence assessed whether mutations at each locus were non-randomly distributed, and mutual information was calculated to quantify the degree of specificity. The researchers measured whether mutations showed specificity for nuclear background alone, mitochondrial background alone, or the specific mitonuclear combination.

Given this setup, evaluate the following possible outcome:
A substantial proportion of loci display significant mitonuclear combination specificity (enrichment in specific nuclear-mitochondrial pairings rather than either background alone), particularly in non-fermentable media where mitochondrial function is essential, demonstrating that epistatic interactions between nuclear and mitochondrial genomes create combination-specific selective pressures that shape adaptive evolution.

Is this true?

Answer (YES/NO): NO